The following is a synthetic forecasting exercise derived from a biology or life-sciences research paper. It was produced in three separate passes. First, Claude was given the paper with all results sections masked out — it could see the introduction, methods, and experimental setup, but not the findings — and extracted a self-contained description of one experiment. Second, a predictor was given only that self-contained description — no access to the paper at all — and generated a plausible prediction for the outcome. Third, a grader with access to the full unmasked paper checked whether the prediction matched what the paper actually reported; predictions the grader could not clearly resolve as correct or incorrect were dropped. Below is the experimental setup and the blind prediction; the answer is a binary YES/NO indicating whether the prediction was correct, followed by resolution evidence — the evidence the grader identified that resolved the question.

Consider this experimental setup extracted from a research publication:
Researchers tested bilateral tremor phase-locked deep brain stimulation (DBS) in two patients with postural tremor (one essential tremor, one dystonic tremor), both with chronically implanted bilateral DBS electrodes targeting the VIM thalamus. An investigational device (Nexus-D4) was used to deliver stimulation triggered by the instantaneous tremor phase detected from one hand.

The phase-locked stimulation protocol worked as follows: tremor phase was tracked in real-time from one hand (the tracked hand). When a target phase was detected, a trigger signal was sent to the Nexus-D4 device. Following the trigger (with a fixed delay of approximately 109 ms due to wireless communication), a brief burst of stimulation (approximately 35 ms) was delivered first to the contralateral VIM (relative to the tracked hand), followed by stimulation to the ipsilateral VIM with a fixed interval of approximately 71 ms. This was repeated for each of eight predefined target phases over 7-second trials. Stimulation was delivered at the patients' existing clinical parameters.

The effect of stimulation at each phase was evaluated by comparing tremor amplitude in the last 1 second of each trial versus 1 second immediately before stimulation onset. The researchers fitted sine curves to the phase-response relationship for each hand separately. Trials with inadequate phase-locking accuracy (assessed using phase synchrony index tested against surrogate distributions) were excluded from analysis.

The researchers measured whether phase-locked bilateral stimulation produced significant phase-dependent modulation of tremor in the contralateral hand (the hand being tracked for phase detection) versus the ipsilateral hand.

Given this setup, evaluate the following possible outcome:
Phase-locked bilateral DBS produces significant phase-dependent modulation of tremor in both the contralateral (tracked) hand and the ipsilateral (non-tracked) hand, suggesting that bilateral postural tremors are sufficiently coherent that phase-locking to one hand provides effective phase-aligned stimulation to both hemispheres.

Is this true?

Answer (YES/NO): NO